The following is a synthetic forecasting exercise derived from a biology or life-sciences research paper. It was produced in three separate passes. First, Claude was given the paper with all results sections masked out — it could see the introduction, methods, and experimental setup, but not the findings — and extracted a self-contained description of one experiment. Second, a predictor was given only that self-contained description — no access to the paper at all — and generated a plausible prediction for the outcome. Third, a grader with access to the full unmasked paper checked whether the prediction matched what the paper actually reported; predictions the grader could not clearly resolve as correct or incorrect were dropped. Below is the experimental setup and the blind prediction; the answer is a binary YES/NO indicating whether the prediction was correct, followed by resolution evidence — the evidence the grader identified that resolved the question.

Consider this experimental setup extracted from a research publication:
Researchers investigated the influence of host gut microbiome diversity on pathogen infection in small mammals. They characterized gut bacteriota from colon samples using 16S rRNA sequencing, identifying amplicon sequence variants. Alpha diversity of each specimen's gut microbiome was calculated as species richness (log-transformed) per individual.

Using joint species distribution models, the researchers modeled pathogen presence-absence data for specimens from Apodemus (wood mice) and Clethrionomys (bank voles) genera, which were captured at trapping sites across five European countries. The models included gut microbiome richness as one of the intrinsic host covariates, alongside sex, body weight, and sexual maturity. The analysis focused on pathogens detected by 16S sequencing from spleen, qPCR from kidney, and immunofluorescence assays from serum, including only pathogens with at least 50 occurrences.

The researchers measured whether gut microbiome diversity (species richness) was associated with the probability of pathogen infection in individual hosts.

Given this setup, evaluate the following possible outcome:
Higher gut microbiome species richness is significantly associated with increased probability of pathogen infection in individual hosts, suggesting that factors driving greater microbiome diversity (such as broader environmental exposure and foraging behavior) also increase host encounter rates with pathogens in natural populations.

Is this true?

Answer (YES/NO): NO